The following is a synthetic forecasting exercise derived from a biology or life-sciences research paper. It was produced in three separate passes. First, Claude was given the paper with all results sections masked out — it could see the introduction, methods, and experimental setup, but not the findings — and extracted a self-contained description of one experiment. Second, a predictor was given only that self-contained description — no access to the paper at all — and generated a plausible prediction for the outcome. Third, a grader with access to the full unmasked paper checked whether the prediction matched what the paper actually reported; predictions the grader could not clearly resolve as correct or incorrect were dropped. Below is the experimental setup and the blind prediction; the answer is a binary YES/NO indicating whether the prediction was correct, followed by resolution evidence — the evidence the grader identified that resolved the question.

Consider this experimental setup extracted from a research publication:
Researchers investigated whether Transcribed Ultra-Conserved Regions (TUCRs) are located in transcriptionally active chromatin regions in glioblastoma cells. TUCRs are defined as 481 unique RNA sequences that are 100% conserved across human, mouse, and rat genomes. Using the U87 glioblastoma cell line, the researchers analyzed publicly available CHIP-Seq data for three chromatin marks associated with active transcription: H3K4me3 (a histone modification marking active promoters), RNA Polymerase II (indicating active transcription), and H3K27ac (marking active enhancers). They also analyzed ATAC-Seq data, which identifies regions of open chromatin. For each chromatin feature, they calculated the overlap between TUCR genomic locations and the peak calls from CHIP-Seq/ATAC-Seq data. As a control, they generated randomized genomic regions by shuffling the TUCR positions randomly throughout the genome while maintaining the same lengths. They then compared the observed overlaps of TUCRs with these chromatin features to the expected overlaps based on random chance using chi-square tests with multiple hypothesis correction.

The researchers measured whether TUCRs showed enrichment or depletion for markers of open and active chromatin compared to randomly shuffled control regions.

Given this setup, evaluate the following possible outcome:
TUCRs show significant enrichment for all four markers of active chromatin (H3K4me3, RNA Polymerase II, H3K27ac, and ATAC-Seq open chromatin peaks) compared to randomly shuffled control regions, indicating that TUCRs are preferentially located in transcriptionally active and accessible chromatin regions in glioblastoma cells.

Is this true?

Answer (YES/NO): YES